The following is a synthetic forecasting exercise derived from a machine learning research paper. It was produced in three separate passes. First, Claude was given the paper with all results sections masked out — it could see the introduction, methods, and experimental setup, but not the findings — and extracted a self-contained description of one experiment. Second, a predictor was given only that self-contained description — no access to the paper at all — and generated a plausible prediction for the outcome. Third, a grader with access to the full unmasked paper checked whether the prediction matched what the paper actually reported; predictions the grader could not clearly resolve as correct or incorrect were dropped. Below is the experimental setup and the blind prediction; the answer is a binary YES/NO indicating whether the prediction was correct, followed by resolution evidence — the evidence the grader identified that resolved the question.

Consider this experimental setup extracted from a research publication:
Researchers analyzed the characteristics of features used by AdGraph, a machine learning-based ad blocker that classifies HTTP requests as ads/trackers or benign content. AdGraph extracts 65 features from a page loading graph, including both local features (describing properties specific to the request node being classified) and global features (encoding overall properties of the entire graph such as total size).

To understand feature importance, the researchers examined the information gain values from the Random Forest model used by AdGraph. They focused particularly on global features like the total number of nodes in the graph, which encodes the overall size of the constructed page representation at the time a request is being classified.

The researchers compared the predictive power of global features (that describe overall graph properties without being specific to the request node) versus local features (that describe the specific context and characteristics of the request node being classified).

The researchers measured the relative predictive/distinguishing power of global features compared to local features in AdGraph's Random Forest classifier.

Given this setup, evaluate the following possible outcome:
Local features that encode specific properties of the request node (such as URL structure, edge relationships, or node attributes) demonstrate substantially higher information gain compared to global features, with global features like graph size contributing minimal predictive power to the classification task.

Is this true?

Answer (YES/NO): YES